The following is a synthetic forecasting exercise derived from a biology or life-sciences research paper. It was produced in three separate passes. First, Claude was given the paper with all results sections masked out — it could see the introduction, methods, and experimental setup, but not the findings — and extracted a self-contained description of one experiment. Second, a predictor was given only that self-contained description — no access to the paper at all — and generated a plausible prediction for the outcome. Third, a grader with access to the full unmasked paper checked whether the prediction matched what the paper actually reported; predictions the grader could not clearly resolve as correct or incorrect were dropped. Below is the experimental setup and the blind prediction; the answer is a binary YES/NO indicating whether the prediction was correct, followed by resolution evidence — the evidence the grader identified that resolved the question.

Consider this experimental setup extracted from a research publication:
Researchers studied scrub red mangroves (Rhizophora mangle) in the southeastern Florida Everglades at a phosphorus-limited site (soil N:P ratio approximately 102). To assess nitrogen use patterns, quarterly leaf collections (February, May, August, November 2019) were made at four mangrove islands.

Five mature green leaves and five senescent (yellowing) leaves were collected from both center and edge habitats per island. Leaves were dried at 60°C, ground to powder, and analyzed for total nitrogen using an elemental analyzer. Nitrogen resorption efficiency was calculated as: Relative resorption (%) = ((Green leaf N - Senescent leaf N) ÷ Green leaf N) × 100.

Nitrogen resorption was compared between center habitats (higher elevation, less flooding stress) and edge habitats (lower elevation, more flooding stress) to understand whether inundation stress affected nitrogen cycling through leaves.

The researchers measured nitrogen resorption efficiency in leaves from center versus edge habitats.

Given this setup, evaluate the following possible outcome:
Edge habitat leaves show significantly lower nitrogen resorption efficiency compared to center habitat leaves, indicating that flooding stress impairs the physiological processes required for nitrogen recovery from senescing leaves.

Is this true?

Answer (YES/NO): NO